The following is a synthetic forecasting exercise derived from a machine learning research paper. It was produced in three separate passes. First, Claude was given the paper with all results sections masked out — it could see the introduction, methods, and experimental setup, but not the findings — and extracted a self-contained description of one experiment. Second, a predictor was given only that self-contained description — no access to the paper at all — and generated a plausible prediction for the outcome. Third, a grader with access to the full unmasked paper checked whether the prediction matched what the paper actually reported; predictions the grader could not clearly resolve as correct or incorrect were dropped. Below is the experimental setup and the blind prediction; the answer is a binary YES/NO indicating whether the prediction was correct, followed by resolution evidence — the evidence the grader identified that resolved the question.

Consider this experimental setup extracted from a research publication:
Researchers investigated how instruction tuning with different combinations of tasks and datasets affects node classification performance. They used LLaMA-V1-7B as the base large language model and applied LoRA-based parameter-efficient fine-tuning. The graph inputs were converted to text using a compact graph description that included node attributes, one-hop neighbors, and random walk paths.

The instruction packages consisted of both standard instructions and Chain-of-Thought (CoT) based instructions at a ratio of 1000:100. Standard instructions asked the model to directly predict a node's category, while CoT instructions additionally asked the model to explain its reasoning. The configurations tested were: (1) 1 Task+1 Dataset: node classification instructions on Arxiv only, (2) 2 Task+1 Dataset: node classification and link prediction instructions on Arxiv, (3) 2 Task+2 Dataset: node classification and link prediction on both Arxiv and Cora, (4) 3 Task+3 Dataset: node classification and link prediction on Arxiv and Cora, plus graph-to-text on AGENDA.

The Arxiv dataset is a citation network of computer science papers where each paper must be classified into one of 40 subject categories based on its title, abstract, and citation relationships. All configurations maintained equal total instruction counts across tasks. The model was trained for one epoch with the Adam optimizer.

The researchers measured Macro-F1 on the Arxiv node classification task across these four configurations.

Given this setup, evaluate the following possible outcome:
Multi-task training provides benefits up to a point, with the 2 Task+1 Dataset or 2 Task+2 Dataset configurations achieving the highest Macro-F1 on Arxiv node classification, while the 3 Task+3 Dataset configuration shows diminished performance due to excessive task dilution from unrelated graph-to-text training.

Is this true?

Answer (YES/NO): NO